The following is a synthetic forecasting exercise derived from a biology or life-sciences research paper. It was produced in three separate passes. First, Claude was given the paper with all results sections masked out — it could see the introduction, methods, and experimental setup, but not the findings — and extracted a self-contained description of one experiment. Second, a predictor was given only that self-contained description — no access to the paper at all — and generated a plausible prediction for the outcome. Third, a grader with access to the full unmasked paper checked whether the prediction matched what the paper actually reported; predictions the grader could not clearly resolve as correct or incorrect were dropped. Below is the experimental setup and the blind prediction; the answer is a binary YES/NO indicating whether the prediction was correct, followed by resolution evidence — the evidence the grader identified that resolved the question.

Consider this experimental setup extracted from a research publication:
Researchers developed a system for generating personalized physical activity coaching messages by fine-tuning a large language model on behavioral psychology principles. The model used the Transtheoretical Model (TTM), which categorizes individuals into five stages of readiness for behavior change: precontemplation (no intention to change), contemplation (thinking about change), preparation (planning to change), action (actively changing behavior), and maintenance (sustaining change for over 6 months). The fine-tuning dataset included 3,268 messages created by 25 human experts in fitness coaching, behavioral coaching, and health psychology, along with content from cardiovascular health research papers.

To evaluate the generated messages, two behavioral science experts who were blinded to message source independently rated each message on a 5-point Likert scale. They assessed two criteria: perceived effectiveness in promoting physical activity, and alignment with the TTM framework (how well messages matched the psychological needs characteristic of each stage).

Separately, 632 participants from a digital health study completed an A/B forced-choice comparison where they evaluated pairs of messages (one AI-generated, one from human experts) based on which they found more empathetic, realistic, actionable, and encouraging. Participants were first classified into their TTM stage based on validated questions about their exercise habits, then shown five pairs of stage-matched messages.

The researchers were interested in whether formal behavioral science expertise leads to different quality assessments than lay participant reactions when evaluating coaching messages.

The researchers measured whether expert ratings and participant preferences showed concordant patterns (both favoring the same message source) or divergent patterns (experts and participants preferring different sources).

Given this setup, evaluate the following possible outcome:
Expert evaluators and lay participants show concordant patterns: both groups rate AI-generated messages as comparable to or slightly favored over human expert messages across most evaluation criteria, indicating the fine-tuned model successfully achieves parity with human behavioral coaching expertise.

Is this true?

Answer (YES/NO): NO